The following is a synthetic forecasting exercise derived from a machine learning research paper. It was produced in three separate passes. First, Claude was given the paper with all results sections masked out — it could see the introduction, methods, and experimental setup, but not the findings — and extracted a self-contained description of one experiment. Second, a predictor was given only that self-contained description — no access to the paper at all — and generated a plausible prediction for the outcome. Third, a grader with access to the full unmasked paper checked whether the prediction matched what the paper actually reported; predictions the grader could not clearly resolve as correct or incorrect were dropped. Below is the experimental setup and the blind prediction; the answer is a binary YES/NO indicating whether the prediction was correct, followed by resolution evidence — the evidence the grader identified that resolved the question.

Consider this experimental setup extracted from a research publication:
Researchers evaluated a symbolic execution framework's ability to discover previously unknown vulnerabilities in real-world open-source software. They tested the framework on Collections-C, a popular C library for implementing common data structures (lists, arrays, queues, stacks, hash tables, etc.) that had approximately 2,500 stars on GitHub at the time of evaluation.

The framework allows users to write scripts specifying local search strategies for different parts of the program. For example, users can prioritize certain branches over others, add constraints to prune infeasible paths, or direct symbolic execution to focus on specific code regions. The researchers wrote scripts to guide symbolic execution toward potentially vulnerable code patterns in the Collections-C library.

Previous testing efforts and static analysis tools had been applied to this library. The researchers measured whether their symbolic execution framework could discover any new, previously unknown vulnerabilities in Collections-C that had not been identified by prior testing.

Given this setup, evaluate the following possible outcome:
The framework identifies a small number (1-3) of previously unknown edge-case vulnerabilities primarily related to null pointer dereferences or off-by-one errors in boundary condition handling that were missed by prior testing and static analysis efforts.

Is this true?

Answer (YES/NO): NO